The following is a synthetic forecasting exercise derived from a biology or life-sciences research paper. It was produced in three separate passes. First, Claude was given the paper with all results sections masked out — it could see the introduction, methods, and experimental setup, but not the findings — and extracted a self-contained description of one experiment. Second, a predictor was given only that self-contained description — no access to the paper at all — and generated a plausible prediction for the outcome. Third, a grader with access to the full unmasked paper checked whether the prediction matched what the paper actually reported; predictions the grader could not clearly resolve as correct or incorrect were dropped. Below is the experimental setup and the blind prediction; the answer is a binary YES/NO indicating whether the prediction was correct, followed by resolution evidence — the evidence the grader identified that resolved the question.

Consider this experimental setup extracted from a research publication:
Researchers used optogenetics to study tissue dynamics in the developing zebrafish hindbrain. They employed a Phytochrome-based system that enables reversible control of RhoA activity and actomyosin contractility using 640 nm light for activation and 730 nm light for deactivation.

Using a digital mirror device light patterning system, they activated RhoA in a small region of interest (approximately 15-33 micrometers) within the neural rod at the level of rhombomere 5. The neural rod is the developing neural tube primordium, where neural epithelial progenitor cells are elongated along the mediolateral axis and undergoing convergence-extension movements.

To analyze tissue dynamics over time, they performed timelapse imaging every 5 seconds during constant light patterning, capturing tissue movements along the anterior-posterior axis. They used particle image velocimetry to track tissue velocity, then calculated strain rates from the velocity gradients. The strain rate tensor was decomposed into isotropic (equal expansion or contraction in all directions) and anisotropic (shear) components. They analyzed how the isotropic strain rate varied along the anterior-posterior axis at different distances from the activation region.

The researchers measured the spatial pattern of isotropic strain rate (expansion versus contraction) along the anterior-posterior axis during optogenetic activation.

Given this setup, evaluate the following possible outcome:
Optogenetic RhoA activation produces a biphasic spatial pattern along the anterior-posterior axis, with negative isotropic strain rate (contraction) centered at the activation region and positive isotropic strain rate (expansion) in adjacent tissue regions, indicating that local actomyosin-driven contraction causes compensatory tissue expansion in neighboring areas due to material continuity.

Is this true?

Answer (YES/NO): NO